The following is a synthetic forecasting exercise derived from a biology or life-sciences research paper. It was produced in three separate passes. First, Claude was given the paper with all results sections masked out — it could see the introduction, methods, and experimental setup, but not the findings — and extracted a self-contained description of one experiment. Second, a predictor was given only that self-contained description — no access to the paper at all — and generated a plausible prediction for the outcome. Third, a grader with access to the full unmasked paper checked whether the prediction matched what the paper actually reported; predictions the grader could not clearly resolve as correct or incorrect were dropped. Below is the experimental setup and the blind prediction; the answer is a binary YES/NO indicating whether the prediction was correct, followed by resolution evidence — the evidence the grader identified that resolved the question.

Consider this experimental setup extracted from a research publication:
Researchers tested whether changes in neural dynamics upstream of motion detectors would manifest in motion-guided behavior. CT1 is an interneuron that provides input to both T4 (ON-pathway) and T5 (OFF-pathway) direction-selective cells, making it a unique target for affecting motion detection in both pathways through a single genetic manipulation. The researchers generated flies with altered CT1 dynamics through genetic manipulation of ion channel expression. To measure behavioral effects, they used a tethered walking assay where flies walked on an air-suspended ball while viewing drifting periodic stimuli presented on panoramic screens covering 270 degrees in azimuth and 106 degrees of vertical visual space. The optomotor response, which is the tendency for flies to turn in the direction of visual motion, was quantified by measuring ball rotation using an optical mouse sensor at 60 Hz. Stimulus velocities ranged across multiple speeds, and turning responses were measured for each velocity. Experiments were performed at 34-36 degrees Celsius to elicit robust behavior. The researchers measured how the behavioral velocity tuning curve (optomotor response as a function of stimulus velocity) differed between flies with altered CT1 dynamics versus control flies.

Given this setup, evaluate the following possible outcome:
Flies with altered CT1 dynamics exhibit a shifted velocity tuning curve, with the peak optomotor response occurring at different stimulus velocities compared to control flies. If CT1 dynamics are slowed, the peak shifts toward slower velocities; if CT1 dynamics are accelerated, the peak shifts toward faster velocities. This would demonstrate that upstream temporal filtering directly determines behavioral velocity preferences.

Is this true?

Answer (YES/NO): NO